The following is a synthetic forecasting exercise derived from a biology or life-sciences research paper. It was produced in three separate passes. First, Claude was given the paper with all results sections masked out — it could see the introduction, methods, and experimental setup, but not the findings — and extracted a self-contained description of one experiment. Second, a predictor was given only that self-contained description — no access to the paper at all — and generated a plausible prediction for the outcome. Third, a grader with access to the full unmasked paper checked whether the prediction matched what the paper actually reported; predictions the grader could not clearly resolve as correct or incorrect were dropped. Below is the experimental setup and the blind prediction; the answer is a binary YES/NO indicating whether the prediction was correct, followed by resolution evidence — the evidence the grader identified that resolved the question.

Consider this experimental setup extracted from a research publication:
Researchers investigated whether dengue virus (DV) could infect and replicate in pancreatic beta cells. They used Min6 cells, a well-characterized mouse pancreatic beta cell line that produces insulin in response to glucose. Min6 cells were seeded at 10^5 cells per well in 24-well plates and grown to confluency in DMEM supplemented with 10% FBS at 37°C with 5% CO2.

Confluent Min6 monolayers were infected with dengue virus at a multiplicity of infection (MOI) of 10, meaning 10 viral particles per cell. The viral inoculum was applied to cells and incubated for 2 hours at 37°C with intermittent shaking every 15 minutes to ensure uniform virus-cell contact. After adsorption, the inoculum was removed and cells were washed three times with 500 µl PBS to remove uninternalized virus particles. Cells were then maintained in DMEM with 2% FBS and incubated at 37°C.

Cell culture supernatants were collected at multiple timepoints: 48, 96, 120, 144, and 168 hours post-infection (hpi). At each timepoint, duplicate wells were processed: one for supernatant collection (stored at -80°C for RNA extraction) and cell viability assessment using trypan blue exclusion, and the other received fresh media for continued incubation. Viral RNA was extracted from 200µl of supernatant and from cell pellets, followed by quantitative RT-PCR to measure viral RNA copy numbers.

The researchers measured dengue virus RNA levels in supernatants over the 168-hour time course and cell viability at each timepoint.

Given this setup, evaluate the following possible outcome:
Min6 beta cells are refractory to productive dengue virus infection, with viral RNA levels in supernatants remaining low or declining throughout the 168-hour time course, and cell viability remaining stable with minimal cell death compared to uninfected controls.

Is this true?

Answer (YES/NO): NO